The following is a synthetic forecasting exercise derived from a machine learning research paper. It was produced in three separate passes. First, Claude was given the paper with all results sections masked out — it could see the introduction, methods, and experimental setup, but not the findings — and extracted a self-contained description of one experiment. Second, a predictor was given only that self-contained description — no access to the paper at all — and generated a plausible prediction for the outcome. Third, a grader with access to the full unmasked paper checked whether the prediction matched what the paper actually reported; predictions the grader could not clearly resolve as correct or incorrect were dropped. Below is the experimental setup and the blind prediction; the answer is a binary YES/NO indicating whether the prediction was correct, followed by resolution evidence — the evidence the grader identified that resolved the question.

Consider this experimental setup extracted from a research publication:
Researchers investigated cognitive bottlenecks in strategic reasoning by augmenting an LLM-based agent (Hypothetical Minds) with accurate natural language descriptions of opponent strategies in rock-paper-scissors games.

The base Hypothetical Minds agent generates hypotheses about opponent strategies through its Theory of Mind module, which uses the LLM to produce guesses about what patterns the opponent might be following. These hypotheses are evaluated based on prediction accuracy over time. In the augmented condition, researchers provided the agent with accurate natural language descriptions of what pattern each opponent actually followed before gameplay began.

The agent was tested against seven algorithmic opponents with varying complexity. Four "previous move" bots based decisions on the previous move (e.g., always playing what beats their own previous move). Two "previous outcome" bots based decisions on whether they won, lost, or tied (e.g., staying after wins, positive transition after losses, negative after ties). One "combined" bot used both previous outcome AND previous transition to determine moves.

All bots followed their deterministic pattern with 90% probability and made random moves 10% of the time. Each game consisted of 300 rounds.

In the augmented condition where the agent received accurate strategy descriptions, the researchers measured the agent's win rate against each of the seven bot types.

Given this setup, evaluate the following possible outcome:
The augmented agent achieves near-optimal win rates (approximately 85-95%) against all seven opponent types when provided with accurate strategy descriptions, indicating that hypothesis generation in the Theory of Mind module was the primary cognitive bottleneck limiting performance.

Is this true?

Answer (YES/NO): NO